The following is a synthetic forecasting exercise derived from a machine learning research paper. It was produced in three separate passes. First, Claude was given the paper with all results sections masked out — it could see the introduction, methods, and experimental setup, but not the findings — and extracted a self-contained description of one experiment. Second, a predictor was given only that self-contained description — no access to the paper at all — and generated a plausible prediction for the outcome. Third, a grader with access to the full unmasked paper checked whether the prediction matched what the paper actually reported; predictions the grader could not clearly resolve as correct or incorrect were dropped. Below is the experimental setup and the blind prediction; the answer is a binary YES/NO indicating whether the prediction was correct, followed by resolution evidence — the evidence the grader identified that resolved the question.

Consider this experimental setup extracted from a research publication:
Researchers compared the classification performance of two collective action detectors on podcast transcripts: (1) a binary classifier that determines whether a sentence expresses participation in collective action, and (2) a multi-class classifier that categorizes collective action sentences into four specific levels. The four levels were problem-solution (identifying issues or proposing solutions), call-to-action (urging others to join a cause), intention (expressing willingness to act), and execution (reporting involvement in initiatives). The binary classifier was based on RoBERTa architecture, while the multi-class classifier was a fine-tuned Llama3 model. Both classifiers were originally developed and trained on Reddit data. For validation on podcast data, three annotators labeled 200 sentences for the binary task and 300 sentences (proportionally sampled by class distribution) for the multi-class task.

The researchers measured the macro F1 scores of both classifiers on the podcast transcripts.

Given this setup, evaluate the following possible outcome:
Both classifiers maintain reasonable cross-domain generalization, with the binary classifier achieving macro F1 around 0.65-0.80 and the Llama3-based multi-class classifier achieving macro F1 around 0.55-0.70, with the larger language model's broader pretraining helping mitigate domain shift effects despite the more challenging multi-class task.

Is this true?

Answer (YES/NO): NO